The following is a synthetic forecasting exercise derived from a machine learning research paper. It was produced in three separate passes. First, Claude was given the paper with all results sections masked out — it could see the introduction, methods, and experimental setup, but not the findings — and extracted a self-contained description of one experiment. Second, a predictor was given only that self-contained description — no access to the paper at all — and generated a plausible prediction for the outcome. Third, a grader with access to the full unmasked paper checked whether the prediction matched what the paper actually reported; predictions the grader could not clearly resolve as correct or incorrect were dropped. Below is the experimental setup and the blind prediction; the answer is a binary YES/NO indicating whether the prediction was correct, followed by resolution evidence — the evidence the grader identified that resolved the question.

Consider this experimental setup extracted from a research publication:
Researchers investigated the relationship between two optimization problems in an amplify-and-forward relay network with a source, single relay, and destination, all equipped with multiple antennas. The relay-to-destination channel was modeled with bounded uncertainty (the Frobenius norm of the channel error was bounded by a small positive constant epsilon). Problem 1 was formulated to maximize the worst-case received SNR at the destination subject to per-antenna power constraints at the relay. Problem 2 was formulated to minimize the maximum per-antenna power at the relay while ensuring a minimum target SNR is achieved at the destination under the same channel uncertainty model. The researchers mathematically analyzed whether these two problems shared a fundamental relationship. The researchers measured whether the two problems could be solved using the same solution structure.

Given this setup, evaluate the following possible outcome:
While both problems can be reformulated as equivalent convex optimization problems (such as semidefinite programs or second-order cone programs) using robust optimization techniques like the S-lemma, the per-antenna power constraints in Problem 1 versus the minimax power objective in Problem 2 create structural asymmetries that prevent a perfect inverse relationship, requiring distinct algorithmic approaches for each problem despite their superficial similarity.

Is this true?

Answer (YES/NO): NO